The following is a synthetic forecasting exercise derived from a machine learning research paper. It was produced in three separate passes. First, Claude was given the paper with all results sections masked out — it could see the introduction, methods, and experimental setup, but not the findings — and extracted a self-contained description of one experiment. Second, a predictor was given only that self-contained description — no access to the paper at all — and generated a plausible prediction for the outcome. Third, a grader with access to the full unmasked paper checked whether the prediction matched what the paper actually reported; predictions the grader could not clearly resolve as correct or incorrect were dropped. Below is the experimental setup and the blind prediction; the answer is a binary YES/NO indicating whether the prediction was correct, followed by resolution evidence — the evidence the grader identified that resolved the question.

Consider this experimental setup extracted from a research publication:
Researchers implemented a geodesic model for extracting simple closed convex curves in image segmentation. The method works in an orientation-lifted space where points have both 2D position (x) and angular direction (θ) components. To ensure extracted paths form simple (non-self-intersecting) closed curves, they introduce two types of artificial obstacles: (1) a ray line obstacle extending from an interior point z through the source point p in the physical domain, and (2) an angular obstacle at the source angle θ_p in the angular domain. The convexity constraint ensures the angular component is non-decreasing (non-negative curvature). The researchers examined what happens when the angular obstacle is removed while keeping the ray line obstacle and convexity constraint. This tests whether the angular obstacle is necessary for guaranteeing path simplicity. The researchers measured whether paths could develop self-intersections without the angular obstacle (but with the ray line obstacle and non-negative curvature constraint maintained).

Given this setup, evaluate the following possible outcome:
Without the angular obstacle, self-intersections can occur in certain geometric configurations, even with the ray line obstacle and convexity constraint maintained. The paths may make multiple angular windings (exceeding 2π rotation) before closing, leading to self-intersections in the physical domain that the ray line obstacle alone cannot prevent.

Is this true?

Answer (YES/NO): YES